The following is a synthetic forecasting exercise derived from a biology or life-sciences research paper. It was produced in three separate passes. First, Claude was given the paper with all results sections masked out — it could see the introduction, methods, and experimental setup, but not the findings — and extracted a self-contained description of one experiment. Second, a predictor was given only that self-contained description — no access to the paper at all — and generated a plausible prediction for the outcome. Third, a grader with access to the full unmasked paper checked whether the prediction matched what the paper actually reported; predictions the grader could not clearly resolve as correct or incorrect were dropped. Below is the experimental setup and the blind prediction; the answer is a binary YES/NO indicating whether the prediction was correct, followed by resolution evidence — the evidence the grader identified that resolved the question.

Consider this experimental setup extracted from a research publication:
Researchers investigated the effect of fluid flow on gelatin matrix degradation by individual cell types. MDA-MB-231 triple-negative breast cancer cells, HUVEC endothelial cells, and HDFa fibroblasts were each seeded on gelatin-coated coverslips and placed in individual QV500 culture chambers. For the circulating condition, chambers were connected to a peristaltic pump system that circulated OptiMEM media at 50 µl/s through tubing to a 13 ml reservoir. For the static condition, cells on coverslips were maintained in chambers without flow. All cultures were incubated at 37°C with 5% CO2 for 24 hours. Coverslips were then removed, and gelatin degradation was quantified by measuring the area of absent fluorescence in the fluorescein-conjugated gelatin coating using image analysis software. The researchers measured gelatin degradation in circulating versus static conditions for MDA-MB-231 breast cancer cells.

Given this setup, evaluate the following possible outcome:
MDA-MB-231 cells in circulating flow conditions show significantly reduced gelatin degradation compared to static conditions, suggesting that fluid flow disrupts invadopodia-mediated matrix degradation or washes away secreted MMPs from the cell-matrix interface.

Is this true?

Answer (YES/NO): YES